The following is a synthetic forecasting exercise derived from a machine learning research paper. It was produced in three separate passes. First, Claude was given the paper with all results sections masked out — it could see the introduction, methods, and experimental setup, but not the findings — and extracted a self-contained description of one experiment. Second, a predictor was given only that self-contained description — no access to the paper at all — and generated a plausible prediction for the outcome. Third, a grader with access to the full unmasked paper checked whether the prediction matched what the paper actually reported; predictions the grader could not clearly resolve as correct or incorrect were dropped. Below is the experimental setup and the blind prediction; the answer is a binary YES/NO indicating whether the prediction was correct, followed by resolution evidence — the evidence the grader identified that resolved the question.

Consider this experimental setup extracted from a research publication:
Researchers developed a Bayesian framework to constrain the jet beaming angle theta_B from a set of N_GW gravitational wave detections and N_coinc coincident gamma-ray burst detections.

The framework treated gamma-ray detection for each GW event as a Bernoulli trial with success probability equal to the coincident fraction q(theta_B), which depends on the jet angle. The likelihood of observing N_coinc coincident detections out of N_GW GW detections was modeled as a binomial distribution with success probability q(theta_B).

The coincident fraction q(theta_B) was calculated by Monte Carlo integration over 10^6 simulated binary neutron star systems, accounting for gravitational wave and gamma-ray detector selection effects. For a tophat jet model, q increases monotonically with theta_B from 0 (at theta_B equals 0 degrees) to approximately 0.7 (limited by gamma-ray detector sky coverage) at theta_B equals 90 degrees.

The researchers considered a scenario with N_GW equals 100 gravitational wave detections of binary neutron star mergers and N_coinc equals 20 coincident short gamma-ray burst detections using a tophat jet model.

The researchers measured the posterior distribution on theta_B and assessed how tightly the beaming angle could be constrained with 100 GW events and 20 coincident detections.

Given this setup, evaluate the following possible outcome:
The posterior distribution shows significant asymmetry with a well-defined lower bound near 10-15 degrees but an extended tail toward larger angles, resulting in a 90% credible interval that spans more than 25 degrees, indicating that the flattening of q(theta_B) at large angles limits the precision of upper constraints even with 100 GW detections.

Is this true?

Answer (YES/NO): NO